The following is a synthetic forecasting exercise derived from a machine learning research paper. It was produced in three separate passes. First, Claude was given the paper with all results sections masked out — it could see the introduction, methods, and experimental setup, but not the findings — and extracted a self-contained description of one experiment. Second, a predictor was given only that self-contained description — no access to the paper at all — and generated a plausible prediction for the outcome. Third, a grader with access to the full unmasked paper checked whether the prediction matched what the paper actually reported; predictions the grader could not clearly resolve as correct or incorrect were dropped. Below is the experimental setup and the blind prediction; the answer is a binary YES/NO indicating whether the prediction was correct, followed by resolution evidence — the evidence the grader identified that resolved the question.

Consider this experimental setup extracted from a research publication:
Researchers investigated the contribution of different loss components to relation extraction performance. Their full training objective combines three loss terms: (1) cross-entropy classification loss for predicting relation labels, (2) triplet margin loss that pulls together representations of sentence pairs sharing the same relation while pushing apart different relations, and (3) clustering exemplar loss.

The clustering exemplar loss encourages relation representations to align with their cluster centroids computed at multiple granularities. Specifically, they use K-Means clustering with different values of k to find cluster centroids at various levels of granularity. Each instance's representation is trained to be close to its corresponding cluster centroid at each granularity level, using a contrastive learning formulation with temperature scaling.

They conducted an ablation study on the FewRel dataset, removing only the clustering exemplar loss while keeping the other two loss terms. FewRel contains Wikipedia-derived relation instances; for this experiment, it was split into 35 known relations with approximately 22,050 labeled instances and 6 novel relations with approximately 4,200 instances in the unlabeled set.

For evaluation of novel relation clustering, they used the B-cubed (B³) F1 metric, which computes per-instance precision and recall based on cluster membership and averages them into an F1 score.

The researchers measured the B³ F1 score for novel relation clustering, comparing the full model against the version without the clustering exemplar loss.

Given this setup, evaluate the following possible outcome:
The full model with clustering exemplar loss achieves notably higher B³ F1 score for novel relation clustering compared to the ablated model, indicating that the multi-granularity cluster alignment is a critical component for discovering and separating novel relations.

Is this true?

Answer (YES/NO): NO